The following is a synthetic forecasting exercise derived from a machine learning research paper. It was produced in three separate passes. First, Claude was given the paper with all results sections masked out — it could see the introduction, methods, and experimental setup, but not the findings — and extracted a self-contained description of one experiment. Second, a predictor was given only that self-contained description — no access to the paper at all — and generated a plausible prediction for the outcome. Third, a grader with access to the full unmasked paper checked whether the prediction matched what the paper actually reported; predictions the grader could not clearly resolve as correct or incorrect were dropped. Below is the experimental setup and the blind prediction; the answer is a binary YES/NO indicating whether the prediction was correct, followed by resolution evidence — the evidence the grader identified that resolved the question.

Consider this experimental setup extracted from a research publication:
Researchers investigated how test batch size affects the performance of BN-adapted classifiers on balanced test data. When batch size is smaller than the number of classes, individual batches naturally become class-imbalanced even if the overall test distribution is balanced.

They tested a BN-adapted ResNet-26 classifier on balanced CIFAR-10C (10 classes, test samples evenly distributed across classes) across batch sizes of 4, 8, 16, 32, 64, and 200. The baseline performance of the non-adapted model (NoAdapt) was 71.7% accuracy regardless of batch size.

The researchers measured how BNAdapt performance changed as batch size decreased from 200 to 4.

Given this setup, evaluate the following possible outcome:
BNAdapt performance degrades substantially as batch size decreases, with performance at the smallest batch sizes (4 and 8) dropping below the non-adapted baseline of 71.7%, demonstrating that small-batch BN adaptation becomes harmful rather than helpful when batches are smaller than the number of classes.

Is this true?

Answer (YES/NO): NO